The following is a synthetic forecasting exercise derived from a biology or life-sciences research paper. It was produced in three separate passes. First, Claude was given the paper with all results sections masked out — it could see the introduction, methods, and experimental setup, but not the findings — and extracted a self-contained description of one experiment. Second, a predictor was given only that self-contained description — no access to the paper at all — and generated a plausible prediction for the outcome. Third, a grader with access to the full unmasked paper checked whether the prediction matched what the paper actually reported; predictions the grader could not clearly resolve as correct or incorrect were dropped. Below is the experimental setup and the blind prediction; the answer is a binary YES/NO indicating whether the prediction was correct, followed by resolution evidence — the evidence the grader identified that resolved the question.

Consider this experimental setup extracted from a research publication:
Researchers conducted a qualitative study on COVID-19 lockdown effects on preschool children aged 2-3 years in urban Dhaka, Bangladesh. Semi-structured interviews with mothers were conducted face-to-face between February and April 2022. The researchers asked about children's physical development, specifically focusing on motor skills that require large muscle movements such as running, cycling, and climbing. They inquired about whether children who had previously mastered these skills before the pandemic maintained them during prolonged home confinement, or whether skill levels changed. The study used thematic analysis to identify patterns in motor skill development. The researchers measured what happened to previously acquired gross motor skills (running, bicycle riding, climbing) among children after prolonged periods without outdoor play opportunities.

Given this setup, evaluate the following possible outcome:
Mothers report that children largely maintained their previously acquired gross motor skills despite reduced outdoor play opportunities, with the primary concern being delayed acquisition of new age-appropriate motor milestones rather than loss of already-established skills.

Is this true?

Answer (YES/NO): NO